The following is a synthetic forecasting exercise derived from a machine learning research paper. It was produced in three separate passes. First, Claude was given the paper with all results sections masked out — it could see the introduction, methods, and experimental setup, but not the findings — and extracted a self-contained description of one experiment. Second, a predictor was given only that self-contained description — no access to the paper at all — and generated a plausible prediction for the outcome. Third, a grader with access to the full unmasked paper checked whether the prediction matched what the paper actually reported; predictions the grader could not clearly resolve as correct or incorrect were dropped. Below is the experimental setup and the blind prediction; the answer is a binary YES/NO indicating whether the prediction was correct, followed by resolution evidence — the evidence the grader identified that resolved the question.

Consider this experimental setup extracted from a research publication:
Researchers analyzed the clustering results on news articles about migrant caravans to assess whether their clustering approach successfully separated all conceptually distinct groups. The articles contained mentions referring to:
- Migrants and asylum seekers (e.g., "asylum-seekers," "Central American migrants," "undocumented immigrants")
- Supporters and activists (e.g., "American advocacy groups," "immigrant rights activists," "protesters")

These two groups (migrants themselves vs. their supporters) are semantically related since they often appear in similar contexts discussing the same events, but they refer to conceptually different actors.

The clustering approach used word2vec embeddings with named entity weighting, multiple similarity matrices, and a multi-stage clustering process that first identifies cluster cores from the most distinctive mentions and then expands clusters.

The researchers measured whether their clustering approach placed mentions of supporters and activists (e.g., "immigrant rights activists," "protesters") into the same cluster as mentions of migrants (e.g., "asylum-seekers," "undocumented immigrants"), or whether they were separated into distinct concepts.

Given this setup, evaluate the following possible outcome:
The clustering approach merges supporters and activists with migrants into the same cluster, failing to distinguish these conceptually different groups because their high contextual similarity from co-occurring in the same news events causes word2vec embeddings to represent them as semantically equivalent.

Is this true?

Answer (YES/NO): YES